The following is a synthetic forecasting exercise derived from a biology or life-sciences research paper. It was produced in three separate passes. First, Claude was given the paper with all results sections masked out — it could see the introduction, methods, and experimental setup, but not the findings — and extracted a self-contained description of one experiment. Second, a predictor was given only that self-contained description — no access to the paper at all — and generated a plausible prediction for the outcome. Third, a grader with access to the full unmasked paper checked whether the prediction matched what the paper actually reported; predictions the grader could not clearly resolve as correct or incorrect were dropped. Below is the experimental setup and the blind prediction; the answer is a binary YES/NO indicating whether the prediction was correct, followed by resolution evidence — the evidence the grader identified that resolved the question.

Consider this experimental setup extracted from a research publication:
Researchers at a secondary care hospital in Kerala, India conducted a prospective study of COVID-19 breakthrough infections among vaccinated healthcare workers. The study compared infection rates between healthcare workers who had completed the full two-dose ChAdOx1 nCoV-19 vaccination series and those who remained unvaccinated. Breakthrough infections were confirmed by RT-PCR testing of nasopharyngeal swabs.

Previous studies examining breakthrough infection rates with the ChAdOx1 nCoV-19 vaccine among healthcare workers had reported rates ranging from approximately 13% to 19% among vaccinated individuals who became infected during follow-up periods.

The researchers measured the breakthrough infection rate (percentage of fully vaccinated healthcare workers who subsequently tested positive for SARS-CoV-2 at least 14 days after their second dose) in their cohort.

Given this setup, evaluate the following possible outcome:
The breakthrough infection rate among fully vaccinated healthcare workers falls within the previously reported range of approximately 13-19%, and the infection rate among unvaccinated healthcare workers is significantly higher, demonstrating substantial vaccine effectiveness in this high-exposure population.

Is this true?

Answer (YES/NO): NO